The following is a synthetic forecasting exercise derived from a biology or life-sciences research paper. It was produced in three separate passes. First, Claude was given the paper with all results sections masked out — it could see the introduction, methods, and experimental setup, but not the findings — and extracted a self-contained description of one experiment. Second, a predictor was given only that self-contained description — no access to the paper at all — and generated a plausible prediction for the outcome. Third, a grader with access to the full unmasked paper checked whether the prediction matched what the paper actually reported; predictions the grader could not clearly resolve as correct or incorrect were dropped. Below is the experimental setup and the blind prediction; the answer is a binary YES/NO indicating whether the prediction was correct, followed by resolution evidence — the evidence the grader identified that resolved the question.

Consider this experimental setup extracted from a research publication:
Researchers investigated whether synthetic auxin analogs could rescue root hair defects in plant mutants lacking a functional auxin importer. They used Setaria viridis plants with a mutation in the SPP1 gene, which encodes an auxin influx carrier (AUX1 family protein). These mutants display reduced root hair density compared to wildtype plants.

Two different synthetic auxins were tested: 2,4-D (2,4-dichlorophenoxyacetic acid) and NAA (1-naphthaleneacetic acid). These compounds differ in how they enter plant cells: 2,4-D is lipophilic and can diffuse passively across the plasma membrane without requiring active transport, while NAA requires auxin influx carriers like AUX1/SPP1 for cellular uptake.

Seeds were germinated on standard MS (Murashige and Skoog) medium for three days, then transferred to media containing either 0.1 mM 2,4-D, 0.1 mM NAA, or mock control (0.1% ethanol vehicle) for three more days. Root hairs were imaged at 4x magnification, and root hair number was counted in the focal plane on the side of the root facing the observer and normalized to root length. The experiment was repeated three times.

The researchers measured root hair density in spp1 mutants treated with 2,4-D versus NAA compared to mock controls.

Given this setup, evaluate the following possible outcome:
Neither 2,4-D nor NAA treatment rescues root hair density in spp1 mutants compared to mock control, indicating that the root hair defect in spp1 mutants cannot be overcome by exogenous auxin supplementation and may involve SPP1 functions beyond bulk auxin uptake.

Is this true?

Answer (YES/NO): NO